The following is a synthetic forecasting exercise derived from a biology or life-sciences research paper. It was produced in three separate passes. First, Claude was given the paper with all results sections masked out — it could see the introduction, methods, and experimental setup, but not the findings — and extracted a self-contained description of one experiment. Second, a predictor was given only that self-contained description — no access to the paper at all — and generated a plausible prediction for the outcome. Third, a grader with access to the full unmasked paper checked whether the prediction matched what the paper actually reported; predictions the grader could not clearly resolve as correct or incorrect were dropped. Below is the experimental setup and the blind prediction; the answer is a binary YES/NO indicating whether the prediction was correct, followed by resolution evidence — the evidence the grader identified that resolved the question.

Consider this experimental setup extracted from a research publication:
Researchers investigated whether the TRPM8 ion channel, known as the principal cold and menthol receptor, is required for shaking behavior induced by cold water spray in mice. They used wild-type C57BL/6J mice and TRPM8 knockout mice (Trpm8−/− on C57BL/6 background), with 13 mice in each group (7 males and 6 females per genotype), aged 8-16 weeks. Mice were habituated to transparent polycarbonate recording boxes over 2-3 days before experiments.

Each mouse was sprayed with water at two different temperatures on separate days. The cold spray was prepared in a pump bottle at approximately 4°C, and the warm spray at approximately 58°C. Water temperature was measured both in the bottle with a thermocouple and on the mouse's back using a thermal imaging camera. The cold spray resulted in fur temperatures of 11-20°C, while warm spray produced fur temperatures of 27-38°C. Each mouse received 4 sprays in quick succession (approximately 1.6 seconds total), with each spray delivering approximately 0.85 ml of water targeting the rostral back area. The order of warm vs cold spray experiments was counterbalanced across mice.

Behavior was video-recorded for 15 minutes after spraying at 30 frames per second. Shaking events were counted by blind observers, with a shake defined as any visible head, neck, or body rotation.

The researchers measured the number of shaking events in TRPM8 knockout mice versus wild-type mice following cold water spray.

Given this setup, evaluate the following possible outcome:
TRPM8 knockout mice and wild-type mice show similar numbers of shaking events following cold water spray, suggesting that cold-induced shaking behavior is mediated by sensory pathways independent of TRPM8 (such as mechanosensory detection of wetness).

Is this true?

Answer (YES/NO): NO